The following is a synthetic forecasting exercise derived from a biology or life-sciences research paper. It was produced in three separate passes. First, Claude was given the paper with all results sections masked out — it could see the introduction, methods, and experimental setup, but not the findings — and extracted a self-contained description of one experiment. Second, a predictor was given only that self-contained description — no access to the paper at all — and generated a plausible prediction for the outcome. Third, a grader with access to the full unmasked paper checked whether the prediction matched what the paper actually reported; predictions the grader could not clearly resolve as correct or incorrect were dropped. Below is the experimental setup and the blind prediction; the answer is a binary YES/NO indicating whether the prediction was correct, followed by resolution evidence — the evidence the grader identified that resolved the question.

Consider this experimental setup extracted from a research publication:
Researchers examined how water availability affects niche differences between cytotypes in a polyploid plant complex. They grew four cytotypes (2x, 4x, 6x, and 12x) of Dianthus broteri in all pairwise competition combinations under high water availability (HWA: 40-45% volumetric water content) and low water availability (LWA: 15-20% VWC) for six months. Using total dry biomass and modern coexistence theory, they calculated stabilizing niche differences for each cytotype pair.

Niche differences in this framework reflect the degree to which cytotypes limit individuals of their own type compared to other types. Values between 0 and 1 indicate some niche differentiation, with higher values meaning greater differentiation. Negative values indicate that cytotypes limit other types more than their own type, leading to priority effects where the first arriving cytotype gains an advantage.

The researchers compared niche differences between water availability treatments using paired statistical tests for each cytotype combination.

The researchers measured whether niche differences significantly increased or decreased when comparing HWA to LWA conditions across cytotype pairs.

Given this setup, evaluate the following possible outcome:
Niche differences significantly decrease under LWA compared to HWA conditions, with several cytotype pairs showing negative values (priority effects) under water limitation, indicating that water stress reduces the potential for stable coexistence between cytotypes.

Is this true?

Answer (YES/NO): YES